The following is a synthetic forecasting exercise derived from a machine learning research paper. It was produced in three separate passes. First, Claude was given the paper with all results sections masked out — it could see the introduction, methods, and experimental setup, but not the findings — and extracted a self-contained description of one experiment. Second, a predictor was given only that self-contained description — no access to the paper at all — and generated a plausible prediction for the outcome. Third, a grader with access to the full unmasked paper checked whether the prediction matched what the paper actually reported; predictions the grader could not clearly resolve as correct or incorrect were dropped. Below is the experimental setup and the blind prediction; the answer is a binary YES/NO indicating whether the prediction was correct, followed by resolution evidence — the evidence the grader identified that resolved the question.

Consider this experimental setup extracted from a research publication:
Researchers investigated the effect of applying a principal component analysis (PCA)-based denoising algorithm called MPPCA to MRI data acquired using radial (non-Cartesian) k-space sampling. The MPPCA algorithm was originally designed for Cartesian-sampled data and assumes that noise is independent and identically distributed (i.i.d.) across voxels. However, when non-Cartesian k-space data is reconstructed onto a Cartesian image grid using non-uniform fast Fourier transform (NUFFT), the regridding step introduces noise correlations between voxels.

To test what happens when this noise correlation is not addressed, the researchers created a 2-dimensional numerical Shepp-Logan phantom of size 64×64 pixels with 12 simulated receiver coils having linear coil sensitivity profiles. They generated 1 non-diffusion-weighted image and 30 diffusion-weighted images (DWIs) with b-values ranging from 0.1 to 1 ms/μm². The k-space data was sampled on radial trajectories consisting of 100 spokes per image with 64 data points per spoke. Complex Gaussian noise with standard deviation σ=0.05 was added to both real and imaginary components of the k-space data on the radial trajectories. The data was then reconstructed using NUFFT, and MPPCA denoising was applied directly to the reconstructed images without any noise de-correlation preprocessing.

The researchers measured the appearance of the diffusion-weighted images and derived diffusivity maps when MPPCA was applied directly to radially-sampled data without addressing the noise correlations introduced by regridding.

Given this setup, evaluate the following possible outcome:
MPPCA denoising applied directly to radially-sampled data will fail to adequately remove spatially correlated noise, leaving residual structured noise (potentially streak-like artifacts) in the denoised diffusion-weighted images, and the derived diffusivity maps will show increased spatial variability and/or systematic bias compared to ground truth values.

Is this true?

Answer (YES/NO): NO